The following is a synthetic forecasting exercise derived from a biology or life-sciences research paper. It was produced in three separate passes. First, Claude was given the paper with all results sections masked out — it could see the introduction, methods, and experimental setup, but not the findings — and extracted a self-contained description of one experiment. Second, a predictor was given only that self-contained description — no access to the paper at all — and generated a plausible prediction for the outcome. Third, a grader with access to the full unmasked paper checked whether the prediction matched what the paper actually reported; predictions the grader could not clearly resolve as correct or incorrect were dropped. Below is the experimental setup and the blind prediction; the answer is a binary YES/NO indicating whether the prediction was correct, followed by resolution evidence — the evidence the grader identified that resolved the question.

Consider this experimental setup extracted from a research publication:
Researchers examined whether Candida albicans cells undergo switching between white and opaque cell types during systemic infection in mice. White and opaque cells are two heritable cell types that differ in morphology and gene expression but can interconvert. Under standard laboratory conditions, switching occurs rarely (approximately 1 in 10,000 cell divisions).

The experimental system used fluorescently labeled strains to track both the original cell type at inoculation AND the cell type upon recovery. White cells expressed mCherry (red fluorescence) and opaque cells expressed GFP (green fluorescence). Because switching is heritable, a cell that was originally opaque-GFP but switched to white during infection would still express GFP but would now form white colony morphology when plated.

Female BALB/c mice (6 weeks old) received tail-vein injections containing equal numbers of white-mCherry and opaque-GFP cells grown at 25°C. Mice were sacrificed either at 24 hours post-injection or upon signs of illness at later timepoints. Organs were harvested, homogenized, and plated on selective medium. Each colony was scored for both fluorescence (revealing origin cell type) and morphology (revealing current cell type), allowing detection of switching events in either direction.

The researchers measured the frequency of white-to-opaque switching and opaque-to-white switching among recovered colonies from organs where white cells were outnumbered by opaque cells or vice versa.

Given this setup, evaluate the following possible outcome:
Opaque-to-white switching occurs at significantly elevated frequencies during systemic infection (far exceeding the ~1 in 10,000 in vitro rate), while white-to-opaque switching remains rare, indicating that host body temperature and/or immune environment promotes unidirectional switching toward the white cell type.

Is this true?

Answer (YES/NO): YES